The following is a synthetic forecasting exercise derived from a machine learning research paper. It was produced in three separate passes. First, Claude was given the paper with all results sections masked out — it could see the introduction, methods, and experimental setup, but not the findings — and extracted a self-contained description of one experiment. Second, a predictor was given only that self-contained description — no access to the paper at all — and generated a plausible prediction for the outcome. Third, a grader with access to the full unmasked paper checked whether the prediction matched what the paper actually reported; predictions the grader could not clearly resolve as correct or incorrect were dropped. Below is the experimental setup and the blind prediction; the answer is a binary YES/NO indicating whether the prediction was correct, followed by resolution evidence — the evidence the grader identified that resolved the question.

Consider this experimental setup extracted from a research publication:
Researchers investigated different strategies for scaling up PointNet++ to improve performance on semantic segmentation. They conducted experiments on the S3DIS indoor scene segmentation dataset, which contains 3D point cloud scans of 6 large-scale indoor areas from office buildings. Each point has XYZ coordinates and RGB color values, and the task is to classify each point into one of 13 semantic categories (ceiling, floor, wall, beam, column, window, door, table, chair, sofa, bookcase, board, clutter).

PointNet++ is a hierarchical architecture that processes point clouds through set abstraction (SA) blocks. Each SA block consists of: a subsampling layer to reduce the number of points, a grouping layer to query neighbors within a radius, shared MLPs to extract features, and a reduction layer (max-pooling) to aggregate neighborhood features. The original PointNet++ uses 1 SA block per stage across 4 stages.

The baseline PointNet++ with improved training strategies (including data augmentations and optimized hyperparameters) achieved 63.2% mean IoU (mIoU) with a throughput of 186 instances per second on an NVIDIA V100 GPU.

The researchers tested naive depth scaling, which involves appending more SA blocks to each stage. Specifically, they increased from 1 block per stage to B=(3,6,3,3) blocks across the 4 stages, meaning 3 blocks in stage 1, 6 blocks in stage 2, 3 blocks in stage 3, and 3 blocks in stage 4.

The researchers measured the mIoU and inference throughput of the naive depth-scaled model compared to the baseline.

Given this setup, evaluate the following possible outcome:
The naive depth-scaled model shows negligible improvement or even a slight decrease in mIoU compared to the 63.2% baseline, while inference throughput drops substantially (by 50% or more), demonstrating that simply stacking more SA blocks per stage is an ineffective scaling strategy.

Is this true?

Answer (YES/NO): YES